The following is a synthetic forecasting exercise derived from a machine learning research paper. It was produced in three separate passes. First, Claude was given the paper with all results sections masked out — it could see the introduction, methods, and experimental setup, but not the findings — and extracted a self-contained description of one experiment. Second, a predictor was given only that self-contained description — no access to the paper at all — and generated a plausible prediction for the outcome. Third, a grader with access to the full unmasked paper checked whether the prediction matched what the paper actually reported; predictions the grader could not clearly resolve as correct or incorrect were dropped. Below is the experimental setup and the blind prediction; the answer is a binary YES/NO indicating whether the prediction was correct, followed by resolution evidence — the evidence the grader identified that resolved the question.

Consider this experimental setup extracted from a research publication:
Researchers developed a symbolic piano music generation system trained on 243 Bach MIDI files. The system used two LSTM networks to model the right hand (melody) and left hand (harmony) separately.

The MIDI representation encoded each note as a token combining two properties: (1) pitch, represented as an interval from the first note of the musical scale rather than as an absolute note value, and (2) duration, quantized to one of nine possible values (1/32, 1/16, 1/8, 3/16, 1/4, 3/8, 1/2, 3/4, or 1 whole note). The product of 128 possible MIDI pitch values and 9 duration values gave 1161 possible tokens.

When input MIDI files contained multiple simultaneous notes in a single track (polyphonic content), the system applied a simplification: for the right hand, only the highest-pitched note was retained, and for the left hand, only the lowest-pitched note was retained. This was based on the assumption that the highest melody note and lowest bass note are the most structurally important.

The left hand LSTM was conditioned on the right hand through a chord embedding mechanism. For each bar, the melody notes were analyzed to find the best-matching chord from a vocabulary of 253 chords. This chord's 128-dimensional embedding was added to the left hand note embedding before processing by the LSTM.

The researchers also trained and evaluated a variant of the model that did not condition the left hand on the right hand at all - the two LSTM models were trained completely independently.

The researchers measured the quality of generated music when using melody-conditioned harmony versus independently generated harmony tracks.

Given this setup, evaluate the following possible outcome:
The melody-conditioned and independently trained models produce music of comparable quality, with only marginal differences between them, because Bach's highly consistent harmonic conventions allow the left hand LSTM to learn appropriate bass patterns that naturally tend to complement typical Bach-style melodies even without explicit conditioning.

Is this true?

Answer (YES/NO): NO